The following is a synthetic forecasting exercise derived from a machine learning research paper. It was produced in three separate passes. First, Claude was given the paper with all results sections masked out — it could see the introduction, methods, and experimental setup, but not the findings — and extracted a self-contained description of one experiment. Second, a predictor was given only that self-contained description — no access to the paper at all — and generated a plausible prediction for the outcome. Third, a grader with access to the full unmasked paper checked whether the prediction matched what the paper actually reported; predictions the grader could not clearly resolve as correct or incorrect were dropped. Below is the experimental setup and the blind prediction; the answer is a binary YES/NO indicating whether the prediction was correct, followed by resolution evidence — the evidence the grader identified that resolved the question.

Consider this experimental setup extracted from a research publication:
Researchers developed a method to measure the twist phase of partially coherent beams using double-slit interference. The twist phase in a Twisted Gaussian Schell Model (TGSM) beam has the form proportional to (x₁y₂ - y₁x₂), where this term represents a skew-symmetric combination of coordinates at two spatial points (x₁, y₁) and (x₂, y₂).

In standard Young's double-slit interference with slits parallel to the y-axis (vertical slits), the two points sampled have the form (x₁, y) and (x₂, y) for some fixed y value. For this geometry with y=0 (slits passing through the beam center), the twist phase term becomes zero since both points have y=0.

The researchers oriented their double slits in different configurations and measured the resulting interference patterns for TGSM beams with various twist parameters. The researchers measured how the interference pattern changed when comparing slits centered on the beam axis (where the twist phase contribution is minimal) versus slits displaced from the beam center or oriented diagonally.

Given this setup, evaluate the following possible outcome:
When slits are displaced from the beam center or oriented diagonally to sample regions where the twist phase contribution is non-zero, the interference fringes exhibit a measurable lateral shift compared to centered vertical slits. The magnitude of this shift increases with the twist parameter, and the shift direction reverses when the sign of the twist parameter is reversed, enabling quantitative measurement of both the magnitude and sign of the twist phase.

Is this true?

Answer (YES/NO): YES